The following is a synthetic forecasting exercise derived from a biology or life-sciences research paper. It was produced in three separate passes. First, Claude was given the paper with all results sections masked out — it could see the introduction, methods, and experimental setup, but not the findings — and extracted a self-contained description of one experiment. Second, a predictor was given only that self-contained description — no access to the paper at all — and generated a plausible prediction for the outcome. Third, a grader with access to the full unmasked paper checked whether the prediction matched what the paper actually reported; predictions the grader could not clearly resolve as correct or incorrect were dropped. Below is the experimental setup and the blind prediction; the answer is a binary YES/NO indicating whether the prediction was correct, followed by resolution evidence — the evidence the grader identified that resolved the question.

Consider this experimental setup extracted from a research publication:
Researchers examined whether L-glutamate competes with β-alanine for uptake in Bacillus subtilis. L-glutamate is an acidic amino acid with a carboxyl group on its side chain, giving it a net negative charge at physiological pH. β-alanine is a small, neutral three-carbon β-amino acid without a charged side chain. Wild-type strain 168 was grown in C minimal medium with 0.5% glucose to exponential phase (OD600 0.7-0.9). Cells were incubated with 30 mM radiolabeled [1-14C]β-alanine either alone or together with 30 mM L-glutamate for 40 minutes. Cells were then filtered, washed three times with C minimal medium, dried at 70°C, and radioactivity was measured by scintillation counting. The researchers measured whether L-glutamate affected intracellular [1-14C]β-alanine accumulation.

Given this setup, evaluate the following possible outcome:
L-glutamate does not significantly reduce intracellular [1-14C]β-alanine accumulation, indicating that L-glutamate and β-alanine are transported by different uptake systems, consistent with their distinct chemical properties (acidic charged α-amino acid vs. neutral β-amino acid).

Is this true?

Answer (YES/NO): YES